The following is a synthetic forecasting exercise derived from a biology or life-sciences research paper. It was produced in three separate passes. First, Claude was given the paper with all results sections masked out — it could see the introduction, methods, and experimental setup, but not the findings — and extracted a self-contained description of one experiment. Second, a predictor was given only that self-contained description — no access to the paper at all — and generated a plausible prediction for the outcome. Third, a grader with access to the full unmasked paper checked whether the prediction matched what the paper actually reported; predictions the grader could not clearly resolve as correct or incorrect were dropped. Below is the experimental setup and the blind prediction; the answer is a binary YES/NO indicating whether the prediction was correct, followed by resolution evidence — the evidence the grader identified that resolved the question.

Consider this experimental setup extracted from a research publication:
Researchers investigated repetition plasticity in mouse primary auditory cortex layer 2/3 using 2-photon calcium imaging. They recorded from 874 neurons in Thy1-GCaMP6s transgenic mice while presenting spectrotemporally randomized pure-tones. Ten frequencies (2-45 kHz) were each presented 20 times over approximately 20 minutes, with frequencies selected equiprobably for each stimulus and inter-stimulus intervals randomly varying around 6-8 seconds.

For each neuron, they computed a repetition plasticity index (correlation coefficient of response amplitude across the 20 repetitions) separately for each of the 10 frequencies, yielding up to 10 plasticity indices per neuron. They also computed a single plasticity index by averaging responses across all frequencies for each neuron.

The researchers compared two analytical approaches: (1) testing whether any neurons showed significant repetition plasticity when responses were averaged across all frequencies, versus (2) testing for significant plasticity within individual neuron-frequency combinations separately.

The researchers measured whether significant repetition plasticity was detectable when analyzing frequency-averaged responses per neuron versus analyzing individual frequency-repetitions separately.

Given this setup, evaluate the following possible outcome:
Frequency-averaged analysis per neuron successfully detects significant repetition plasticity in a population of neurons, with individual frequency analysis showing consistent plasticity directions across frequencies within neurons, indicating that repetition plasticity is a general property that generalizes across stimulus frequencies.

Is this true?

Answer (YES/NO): NO